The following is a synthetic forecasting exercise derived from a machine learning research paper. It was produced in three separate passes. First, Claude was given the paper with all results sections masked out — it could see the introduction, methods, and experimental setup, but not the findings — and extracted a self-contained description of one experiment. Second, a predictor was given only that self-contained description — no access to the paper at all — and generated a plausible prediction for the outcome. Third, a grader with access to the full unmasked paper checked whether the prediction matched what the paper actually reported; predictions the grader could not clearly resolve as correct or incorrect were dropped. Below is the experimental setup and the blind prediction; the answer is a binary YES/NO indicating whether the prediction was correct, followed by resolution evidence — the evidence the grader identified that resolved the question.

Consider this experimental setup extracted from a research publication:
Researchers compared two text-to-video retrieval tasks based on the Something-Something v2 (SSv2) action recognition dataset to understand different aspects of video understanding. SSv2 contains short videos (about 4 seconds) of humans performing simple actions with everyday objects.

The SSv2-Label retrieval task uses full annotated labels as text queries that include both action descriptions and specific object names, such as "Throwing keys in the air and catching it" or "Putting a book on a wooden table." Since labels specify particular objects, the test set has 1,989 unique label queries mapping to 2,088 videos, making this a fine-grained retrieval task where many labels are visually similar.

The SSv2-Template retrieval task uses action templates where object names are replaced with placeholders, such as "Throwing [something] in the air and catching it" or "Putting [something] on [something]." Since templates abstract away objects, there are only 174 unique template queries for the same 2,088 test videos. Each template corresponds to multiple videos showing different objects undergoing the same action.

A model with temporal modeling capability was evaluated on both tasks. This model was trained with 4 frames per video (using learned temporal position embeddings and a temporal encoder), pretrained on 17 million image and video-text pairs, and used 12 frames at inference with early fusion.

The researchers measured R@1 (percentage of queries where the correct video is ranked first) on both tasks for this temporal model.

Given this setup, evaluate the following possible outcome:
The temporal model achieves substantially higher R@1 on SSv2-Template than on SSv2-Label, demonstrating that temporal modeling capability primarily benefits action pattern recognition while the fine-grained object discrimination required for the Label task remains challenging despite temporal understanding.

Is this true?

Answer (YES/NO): YES